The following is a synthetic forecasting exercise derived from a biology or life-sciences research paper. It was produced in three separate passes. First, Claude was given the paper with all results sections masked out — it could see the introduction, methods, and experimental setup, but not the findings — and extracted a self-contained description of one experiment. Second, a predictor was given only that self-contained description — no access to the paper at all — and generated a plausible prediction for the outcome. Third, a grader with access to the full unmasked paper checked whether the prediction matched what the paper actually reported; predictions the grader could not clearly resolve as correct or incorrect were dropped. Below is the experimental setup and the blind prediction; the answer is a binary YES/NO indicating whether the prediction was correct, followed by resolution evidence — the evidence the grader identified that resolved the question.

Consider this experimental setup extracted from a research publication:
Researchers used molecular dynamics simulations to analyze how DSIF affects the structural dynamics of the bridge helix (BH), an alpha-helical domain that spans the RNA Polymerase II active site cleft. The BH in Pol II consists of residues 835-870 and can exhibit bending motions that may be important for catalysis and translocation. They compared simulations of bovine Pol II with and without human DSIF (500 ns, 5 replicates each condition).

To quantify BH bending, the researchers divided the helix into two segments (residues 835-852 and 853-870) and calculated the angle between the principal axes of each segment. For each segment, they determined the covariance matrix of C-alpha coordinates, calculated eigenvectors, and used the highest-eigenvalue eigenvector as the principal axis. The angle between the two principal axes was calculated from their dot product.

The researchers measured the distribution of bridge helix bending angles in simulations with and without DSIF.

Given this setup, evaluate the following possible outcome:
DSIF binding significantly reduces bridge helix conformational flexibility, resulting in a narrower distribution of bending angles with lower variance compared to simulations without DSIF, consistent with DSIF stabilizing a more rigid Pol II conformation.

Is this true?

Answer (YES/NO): NO